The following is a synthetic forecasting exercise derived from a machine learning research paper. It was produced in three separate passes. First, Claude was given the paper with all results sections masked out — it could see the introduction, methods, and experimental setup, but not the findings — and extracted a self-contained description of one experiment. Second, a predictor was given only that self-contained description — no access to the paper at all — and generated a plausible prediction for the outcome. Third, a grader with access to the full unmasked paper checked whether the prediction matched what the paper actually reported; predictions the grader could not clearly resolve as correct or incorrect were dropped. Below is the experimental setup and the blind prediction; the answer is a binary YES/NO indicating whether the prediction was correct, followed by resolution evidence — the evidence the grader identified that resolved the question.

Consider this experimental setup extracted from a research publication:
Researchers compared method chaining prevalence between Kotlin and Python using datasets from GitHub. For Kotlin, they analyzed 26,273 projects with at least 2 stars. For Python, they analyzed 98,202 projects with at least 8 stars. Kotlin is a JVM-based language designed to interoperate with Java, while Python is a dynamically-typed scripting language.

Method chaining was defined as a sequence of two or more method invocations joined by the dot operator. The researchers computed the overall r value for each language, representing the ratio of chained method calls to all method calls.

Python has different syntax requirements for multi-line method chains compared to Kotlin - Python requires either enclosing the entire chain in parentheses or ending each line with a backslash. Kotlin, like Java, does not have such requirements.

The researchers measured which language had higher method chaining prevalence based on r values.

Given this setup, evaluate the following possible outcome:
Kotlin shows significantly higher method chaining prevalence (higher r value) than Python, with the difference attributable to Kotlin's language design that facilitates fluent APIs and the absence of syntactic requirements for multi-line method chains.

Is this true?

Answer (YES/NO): NO